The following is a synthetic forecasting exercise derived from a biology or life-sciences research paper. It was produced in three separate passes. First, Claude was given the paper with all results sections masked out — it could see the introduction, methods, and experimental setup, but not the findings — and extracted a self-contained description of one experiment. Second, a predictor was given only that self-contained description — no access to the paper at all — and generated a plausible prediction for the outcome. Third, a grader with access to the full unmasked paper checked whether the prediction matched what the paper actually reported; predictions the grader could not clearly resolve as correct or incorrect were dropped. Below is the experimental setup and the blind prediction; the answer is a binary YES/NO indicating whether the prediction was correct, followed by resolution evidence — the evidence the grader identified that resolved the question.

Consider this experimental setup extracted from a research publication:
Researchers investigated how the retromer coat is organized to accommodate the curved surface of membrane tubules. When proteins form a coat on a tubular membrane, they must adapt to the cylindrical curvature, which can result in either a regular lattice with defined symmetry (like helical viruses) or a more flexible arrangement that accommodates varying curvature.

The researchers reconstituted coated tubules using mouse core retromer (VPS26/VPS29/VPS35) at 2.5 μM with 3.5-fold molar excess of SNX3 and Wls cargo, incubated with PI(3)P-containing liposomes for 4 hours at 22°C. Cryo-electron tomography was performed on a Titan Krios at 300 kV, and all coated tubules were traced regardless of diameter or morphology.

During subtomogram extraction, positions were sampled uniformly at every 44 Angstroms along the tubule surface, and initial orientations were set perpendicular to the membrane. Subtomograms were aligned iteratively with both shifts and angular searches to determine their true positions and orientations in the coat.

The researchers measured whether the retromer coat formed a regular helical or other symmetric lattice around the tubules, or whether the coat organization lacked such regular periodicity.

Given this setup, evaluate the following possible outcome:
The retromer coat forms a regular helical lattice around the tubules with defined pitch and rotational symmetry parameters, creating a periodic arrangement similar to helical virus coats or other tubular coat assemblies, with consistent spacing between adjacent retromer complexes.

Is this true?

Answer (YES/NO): NO